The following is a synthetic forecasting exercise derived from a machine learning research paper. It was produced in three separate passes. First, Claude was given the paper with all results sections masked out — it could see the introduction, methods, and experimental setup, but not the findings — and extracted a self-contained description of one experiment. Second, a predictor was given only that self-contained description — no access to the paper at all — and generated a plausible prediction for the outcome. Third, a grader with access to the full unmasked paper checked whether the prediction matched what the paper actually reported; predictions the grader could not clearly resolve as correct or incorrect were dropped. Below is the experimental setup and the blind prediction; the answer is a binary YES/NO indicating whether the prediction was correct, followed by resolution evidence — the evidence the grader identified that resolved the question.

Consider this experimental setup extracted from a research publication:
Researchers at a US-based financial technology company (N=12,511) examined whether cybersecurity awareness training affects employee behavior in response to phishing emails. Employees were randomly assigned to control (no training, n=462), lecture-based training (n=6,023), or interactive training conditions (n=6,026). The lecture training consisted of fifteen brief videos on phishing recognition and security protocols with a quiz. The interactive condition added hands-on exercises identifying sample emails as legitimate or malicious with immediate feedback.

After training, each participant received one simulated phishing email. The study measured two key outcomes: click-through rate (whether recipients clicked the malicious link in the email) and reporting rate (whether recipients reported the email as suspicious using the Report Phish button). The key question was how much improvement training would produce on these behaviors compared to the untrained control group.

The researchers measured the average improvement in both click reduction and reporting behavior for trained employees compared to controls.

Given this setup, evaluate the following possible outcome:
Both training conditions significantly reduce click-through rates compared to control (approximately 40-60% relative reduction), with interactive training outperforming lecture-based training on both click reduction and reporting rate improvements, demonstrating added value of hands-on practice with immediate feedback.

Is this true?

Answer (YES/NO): NO